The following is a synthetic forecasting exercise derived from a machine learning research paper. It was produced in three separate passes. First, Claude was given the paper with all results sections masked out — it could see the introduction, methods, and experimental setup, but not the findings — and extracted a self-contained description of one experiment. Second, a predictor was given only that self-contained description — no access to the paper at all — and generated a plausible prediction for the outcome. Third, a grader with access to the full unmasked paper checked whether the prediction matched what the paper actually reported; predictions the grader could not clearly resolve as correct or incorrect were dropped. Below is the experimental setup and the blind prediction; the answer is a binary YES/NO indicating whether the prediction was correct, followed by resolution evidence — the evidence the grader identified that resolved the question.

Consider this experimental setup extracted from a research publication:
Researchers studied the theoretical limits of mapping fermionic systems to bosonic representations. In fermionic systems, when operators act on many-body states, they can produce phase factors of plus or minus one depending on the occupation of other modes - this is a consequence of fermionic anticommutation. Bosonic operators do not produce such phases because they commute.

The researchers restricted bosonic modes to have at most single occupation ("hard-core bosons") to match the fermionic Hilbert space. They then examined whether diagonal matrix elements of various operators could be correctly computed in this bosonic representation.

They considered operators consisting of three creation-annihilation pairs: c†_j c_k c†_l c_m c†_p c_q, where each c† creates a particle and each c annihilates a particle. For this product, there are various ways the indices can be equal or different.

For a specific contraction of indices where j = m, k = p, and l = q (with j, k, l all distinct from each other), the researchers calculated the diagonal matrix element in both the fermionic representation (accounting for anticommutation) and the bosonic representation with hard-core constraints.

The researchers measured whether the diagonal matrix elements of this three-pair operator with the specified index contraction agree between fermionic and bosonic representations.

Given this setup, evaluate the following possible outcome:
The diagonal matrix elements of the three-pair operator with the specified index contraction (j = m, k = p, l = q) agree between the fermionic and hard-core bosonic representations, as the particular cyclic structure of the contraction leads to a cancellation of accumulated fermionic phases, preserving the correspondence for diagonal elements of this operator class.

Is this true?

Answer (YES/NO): NO